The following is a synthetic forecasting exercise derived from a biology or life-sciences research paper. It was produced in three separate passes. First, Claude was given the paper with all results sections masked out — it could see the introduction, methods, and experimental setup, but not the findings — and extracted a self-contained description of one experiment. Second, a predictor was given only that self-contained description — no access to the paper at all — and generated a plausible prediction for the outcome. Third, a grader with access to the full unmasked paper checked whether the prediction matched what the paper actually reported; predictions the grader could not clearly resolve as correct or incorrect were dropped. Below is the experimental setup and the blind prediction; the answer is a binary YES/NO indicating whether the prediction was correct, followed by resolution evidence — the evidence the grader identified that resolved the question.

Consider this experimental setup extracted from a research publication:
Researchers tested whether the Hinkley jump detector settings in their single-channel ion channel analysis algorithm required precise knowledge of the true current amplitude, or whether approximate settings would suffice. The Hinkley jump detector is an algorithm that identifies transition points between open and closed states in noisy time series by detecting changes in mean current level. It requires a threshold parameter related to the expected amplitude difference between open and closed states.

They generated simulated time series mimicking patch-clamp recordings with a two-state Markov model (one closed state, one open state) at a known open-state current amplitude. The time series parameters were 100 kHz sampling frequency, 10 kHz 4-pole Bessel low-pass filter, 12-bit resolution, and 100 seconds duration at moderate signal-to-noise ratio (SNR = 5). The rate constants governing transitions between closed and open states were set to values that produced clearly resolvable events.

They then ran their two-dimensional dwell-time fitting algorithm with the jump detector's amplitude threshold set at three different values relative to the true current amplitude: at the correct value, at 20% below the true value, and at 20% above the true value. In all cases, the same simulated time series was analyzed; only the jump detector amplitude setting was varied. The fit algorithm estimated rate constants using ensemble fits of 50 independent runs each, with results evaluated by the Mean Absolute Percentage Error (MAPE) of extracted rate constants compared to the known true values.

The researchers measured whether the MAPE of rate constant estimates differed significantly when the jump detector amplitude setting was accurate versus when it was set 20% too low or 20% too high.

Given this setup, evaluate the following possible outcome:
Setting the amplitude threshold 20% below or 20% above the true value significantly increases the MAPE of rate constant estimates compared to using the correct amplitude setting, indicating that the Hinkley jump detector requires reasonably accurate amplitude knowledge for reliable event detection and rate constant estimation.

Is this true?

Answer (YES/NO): NO